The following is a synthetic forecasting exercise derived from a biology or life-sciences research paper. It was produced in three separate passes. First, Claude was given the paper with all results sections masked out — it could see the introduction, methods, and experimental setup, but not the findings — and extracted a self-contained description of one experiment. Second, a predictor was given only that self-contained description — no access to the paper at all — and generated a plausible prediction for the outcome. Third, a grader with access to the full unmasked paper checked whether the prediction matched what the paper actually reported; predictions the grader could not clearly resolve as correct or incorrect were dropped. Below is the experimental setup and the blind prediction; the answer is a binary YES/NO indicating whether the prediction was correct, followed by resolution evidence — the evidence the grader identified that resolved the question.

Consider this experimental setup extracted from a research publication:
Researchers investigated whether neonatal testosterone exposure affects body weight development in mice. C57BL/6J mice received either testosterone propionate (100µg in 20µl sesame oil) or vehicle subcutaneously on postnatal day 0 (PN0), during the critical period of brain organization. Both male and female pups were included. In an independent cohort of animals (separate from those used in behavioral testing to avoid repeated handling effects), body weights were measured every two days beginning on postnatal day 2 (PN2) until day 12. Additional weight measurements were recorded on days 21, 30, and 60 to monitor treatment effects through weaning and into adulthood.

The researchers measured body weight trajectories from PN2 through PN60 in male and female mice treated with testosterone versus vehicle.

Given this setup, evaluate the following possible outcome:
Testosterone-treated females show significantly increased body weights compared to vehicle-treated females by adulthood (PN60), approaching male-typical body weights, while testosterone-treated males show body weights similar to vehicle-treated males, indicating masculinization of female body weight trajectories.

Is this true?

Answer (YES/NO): NO